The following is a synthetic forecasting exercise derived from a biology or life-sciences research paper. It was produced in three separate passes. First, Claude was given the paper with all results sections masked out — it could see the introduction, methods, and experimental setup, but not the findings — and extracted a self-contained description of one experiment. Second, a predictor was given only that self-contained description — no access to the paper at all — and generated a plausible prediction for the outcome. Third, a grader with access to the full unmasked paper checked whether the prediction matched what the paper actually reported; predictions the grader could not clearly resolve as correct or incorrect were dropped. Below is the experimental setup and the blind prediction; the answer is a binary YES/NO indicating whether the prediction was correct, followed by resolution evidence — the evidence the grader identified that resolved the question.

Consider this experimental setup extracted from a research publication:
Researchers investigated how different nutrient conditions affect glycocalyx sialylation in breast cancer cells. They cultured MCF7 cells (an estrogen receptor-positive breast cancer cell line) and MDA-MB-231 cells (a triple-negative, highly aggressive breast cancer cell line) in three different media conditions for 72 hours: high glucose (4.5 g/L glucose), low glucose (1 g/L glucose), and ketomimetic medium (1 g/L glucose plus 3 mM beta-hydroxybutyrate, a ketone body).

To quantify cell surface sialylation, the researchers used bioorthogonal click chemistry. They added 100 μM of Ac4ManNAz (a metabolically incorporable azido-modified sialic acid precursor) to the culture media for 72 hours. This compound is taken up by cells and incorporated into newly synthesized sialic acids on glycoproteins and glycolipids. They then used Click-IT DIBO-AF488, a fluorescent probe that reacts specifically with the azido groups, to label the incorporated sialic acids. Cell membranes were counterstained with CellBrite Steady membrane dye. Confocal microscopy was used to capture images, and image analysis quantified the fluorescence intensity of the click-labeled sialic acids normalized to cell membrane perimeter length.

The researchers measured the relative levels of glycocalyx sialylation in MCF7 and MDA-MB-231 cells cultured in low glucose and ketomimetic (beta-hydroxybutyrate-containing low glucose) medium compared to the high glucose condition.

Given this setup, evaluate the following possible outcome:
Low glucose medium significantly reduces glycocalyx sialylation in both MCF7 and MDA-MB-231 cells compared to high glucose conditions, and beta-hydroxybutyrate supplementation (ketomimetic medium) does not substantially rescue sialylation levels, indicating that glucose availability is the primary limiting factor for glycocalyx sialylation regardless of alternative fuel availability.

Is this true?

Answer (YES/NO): NO